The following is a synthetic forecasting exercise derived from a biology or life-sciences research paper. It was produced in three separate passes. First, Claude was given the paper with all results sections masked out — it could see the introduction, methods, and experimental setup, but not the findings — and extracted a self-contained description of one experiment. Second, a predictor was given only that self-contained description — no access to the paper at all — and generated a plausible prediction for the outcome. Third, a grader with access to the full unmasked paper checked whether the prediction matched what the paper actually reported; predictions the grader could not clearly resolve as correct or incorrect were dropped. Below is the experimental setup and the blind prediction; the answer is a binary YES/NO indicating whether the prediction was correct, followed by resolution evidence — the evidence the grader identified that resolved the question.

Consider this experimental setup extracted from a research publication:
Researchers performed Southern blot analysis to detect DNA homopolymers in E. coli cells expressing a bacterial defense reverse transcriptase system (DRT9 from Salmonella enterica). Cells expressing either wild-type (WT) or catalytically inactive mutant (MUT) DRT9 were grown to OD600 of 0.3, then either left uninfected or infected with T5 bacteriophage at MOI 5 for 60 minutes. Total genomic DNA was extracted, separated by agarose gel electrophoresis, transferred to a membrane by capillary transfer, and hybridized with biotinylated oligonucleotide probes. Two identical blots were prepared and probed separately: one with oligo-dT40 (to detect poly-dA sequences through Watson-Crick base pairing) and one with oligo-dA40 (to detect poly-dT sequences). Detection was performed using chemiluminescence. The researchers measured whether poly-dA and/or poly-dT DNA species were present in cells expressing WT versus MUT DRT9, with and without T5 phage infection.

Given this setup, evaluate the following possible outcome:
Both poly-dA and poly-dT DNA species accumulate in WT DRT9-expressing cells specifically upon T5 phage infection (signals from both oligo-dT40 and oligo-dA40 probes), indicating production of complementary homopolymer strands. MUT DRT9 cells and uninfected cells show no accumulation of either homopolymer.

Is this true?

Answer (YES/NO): YES